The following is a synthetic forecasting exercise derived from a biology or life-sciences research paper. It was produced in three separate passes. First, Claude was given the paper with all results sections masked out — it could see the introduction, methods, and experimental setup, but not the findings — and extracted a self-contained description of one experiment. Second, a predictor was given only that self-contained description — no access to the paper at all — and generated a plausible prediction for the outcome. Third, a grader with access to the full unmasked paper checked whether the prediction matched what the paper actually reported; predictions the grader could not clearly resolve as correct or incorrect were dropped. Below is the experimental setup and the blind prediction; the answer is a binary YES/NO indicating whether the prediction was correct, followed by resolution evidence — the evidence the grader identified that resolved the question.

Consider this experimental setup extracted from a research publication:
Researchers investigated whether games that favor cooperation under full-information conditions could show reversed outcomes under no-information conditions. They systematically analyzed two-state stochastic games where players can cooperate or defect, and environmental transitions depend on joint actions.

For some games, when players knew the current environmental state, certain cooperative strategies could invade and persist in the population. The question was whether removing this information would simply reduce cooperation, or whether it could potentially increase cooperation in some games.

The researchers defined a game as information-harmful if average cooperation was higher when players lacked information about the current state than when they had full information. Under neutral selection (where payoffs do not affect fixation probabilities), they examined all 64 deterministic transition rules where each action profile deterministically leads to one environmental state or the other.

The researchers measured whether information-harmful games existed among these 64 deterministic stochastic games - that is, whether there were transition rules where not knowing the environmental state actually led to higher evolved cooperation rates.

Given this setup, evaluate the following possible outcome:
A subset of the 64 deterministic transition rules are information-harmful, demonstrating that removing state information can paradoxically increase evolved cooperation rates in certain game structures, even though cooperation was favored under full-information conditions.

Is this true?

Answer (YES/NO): YES